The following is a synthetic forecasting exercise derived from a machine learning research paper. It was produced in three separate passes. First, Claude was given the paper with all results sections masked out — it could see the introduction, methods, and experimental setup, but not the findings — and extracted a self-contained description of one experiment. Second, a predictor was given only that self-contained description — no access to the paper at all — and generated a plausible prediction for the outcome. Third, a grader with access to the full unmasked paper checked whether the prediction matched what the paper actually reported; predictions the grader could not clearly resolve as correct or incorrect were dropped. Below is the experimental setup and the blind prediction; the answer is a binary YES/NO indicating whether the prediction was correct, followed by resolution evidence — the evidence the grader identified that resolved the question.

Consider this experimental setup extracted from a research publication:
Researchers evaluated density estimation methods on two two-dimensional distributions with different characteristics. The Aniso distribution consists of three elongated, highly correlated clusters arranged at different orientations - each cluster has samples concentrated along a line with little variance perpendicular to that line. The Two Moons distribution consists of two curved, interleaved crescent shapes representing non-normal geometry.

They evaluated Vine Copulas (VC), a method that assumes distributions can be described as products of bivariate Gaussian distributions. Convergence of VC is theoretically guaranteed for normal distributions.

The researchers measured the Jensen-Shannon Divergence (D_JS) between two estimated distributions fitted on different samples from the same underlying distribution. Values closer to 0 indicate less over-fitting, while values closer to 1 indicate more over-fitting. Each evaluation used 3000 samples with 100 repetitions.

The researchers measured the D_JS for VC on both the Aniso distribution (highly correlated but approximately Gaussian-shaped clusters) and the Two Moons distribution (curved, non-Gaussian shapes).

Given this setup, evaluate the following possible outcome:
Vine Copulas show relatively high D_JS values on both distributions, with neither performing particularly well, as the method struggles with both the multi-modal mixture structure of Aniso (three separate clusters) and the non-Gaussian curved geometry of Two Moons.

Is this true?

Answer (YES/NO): NO